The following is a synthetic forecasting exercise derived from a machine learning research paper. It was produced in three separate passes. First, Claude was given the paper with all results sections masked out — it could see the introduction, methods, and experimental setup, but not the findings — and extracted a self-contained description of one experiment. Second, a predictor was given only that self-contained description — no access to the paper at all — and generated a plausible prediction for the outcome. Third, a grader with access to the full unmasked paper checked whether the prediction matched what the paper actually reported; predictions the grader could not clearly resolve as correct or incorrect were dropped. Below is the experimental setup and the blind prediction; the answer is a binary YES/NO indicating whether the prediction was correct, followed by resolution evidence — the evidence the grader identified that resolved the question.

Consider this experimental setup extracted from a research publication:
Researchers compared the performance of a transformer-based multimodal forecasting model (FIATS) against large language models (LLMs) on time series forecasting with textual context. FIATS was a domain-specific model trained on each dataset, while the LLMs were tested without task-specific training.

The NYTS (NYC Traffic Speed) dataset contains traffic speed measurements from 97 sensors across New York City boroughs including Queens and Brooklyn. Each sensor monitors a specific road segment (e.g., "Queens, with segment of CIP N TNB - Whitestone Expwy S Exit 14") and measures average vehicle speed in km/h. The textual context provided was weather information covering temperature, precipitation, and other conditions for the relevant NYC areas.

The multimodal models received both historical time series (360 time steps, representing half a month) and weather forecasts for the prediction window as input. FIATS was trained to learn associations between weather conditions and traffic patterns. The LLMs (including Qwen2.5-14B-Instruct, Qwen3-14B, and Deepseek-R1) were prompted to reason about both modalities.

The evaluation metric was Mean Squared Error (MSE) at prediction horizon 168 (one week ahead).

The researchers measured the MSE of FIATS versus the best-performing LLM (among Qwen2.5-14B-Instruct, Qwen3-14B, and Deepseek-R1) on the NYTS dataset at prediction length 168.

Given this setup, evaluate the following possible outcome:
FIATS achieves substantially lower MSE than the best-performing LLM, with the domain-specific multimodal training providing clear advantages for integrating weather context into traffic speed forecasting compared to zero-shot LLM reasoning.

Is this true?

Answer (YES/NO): YES